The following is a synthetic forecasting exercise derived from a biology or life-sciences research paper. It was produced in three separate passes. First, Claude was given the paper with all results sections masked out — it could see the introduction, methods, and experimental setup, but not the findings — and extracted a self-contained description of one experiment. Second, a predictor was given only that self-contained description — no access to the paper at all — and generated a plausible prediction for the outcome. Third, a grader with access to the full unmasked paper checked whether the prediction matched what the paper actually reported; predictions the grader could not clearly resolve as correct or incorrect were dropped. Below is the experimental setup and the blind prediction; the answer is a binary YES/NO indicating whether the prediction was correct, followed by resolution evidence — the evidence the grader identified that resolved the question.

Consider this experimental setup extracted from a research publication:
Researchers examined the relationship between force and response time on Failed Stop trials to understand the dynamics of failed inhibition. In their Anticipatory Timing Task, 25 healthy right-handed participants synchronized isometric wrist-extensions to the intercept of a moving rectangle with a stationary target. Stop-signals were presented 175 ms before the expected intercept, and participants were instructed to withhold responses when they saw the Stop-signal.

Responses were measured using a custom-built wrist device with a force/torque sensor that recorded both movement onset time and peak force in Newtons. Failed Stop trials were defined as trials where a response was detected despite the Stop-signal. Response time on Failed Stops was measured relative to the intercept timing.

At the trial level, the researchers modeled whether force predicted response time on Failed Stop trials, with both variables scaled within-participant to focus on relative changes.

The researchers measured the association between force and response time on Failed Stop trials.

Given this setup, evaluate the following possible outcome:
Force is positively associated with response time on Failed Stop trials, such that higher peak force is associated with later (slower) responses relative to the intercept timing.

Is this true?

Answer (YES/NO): NO